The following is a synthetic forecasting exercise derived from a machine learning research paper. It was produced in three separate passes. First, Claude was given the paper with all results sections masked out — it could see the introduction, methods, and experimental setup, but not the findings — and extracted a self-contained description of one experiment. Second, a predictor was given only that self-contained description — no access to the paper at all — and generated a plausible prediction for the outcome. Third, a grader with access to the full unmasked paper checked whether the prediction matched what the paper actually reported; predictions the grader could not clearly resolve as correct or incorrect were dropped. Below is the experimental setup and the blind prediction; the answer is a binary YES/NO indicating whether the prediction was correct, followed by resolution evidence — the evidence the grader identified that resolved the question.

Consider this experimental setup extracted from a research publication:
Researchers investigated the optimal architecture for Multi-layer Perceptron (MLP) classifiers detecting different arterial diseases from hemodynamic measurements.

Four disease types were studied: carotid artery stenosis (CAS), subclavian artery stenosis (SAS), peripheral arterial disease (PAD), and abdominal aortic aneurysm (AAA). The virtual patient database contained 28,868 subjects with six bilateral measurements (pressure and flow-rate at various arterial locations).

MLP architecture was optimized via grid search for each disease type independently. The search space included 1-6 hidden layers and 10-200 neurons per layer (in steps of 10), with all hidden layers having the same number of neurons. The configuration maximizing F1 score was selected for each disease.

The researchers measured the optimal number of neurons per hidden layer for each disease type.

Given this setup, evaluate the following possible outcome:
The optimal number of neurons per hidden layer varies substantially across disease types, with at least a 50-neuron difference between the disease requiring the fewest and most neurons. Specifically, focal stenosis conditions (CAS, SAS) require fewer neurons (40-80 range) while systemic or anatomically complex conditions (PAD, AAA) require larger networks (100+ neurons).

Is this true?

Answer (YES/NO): NO